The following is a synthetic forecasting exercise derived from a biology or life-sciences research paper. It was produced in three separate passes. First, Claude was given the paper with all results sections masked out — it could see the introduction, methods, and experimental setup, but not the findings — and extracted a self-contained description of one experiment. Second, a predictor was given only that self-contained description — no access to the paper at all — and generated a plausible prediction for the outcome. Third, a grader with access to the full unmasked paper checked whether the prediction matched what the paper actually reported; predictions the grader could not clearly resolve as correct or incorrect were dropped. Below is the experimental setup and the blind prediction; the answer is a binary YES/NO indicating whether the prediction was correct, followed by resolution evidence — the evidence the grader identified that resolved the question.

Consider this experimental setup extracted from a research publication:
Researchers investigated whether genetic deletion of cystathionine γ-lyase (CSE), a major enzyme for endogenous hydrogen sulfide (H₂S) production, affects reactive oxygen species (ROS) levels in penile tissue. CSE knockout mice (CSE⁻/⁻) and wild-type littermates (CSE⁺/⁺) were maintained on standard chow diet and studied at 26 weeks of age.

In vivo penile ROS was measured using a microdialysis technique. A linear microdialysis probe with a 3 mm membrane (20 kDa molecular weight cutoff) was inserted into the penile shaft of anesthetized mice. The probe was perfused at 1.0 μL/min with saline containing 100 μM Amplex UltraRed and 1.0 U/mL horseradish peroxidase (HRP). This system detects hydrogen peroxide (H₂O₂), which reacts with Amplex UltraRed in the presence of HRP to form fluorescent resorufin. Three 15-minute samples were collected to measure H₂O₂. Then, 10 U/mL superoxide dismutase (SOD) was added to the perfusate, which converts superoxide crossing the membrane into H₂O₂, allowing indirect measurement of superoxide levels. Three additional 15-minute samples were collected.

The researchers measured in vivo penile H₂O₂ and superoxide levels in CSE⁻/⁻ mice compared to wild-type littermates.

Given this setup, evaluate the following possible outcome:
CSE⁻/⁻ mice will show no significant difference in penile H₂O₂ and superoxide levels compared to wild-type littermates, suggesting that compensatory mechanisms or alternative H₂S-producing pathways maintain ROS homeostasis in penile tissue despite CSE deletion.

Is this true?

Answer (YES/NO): NO